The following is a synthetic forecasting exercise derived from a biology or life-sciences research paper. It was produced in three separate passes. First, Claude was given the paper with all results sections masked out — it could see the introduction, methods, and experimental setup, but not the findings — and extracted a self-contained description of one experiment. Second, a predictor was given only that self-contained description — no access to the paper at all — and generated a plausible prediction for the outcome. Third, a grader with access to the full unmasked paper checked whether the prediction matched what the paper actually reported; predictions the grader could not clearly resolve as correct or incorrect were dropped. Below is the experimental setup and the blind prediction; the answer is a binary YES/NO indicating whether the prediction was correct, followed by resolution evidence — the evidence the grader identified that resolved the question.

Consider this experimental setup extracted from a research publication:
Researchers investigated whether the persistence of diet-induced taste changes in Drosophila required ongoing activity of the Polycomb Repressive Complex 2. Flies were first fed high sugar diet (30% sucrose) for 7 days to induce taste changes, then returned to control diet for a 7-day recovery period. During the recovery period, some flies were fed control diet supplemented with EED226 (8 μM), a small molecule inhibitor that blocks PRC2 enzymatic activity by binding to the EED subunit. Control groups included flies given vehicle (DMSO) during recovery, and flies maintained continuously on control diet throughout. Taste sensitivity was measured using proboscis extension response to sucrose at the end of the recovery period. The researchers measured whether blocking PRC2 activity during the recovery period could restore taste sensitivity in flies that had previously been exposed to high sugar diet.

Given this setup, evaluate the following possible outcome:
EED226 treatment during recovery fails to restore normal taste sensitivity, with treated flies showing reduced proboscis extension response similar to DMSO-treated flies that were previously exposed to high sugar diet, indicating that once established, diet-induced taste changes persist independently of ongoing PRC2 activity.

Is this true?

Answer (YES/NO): NO